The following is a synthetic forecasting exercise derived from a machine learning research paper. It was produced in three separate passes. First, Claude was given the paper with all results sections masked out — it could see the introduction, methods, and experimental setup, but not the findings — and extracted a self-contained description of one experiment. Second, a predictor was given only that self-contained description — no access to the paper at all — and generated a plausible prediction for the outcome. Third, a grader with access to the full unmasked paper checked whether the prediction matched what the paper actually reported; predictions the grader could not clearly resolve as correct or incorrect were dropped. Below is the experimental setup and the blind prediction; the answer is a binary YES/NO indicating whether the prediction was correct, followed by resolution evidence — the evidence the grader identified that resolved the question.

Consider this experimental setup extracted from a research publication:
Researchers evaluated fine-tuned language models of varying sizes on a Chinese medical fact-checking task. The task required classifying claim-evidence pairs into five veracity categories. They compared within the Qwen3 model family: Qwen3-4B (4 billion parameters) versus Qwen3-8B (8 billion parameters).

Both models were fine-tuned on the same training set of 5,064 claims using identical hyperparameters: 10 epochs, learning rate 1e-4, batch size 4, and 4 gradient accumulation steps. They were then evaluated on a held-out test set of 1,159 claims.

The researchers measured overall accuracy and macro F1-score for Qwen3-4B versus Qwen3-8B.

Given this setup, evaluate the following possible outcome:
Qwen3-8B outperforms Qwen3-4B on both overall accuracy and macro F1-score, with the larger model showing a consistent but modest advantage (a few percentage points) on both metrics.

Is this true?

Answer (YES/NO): NO